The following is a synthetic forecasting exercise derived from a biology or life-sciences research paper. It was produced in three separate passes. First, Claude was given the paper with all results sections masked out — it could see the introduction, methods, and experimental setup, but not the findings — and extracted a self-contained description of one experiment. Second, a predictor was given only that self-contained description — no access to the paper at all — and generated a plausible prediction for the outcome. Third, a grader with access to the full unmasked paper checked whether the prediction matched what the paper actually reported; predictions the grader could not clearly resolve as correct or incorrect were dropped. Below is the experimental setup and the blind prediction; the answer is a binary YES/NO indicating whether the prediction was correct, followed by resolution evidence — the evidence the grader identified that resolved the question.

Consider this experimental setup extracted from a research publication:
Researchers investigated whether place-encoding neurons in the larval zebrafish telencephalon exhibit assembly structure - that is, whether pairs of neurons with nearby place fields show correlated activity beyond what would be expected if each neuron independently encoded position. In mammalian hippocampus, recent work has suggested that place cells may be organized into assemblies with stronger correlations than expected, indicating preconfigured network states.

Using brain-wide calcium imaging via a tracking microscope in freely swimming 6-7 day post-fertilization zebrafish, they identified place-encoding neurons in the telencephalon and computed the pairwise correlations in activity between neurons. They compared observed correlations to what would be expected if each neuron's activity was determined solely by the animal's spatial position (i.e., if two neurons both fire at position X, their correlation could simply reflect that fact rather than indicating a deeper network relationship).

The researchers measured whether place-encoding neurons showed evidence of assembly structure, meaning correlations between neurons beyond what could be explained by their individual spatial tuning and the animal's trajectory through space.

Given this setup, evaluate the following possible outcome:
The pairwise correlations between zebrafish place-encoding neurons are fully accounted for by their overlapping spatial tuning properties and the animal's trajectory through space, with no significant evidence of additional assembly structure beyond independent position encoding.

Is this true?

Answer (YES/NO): NO